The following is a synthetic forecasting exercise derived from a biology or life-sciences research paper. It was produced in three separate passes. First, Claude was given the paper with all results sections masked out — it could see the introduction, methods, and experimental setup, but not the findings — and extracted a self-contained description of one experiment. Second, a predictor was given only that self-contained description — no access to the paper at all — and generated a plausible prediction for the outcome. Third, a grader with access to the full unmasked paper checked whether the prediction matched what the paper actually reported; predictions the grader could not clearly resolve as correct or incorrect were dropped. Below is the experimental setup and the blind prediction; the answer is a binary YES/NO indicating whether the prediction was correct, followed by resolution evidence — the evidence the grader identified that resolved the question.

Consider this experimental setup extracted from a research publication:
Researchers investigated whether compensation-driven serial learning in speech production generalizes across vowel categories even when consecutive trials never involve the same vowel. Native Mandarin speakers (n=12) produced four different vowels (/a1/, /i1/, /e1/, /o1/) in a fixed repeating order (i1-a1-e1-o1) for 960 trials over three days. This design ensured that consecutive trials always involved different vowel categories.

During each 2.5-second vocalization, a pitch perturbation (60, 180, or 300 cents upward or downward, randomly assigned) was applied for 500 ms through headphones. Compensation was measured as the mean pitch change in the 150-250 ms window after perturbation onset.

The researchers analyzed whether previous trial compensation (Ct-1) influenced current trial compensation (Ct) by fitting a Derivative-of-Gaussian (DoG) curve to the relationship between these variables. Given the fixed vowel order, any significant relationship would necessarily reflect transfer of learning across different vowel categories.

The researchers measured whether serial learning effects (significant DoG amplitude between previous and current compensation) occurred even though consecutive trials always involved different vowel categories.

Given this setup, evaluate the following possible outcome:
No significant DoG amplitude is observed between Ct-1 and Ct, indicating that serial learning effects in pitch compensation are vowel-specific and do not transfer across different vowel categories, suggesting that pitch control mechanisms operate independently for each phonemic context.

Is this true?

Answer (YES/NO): NO